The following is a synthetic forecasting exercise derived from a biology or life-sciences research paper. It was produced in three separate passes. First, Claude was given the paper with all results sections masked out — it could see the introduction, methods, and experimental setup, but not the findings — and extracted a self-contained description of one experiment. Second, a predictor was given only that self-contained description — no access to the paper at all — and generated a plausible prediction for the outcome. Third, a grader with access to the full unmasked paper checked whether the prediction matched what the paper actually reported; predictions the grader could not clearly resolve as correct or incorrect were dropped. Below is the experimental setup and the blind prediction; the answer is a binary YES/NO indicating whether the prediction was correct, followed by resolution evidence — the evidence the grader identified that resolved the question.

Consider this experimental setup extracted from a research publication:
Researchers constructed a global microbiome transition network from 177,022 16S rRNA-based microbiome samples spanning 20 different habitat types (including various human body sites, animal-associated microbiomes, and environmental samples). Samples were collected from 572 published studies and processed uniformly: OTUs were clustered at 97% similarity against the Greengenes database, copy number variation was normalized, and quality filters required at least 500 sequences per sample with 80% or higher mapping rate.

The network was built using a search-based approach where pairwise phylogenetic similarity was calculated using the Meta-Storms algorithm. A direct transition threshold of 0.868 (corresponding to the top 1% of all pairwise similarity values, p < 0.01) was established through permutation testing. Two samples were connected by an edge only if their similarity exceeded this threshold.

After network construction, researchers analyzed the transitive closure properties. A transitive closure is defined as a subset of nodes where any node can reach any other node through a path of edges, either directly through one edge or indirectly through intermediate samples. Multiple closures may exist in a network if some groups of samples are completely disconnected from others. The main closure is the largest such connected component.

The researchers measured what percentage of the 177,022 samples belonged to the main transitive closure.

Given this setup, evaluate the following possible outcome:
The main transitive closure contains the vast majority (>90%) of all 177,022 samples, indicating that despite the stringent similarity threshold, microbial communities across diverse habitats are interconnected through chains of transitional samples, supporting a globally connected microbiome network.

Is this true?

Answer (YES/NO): YES